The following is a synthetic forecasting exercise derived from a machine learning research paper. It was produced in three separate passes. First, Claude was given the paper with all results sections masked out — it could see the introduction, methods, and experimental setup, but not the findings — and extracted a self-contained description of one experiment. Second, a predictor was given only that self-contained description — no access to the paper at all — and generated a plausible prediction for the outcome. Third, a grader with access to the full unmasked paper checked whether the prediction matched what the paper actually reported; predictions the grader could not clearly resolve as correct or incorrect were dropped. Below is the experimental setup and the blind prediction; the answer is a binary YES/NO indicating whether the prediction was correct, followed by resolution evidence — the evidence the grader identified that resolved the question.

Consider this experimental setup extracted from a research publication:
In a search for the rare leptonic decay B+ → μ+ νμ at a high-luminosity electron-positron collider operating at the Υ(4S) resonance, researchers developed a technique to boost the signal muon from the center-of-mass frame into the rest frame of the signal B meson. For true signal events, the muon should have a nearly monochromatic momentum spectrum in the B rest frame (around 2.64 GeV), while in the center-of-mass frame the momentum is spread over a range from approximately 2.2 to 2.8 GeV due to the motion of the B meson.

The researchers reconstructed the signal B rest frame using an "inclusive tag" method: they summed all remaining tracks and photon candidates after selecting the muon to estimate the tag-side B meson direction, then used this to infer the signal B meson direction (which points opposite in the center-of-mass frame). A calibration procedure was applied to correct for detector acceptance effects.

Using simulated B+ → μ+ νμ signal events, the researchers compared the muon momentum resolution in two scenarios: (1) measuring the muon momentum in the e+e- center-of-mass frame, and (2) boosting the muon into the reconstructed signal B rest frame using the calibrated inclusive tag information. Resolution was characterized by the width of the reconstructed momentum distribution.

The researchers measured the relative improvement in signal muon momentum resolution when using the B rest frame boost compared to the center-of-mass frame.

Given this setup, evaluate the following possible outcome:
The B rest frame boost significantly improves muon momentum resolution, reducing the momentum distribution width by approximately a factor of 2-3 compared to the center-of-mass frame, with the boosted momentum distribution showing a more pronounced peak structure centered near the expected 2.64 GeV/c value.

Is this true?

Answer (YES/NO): NO